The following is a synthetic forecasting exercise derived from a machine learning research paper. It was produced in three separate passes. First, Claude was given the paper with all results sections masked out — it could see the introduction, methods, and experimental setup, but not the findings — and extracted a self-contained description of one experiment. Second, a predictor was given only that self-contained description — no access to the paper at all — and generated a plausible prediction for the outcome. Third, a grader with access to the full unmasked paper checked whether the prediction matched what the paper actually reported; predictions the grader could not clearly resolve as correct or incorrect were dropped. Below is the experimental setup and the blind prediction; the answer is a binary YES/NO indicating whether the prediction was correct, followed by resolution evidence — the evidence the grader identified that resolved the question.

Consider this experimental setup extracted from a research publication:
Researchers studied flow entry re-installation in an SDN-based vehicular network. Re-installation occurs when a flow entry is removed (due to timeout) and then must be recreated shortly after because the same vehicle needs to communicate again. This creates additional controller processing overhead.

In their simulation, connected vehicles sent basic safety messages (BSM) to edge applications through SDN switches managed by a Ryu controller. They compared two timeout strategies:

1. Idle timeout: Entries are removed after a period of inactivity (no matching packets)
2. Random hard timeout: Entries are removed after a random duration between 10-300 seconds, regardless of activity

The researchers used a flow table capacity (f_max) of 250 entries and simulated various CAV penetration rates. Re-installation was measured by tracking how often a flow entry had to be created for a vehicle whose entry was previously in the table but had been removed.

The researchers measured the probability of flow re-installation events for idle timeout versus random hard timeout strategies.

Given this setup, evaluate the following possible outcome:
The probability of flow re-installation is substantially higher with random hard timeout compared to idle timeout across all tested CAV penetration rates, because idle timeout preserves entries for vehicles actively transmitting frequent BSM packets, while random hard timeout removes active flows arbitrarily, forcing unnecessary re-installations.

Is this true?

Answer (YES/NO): YES